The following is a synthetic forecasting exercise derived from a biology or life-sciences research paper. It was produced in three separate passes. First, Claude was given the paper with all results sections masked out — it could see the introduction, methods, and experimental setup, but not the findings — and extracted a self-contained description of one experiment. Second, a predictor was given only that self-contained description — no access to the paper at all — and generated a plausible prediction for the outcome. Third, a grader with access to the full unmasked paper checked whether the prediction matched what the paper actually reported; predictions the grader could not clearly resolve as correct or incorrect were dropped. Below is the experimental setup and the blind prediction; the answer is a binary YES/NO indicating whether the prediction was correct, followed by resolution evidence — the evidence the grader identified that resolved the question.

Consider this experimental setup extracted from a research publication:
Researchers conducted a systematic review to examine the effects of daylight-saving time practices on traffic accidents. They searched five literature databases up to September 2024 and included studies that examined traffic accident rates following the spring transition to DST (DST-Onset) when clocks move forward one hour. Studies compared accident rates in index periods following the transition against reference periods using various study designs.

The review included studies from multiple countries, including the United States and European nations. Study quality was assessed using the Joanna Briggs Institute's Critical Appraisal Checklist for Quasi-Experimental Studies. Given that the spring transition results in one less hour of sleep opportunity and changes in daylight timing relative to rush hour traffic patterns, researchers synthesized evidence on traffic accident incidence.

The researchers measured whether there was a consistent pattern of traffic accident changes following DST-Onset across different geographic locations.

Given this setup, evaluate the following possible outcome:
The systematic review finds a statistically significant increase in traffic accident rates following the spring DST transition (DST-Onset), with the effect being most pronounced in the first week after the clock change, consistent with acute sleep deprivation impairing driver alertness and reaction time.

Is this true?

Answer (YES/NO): NO